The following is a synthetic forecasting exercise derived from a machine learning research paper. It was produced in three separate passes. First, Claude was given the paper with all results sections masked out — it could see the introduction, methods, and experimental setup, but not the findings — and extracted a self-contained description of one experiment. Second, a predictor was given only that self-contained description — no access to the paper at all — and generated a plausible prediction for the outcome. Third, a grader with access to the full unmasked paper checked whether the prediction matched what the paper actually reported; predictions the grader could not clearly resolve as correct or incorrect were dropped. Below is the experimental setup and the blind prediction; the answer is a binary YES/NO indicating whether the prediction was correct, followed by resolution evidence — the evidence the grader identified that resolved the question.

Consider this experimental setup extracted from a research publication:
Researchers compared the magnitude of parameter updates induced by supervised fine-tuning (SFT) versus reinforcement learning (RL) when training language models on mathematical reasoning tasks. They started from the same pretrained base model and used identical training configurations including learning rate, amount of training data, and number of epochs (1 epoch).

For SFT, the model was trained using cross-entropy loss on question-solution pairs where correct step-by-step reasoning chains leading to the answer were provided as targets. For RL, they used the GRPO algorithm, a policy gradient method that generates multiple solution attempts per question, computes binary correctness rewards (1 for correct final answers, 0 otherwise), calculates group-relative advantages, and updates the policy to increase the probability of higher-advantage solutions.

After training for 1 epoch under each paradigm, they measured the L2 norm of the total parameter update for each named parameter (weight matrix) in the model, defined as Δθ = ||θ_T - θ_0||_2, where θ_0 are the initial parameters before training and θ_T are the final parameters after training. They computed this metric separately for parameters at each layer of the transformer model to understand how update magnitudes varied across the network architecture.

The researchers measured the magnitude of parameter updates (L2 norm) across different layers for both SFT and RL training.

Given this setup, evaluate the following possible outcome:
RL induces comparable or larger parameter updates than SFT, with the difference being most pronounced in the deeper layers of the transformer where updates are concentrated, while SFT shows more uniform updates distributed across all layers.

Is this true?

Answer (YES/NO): NO